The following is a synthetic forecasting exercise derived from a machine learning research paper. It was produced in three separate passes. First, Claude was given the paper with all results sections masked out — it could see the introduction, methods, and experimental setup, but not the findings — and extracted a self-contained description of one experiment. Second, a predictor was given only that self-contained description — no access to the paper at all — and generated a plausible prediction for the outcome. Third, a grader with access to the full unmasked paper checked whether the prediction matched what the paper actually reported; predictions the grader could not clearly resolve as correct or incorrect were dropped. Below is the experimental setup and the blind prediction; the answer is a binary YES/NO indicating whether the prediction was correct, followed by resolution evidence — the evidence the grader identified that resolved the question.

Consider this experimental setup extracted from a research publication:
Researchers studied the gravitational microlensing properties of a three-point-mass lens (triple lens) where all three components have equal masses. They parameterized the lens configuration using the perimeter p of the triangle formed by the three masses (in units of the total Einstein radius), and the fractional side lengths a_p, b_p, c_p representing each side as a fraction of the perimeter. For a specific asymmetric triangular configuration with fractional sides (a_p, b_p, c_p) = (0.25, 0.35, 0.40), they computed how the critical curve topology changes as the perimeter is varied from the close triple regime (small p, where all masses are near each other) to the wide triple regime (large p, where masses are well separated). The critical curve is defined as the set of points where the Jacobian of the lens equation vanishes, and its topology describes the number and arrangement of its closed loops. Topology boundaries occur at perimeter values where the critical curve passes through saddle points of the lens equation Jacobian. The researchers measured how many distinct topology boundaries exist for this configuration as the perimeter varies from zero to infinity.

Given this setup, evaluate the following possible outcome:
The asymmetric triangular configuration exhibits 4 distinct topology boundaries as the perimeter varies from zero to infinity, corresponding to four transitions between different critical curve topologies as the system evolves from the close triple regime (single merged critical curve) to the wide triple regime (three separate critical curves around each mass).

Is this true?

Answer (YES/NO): NO